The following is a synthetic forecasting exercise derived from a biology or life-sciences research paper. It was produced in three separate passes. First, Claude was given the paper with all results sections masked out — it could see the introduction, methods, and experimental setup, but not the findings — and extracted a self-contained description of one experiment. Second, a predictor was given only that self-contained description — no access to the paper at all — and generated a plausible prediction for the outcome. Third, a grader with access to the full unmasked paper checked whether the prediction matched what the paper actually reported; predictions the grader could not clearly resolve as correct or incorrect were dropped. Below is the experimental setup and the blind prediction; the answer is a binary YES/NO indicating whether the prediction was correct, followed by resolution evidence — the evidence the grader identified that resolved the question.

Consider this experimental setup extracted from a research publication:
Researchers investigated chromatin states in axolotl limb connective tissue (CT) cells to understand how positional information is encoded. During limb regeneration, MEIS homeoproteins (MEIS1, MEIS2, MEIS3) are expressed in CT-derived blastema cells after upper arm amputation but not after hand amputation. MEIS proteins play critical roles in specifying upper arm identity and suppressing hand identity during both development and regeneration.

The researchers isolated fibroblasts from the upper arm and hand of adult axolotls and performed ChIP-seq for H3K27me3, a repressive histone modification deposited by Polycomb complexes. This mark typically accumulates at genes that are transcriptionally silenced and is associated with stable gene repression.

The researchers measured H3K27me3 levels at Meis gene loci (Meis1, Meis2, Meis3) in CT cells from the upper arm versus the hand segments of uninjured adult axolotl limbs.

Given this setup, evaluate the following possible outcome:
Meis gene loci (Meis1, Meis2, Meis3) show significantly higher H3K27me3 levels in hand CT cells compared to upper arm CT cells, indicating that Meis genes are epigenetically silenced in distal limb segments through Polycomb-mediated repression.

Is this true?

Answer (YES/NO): YES